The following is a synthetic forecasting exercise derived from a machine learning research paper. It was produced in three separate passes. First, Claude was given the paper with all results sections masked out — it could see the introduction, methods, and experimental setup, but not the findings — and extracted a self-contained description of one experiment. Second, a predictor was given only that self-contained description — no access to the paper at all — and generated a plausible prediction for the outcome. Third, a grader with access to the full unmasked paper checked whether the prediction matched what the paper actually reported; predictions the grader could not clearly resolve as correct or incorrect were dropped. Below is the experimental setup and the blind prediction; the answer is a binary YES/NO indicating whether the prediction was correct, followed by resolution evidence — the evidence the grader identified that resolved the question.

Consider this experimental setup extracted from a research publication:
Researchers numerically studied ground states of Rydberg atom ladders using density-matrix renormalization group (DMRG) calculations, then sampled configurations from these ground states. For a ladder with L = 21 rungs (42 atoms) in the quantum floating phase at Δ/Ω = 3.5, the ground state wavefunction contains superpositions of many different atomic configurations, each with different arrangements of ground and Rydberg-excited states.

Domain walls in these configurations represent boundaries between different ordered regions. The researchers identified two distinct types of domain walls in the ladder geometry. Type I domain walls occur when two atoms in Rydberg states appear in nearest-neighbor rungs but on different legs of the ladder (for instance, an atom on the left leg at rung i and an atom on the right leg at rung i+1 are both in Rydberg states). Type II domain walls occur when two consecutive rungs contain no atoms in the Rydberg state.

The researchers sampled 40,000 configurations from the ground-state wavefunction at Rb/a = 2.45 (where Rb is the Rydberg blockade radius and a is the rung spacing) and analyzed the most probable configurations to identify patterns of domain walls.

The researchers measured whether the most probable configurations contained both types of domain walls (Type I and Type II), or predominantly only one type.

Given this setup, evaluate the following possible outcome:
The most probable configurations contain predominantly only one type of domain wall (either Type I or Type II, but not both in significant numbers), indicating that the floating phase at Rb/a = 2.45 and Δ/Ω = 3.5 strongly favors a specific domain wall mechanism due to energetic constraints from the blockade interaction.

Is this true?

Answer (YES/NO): YES